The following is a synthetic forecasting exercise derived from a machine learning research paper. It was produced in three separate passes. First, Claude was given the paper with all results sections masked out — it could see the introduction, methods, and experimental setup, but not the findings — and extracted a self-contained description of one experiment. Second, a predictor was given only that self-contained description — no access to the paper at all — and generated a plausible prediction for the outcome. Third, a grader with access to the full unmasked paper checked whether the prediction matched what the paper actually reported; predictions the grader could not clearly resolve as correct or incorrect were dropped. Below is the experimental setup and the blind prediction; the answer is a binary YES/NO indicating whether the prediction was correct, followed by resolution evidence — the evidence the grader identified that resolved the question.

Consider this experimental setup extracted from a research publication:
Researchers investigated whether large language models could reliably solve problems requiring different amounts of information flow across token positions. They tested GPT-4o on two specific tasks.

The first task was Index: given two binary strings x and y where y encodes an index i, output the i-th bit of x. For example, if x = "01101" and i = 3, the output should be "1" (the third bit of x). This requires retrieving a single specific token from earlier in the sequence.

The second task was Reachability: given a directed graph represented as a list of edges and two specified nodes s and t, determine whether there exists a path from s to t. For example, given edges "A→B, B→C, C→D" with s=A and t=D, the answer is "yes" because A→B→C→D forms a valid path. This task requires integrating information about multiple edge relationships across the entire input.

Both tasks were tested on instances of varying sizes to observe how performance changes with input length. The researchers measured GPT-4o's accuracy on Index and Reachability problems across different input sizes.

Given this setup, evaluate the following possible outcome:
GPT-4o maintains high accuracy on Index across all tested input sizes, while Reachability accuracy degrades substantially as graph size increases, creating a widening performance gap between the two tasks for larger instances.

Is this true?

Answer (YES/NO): YES